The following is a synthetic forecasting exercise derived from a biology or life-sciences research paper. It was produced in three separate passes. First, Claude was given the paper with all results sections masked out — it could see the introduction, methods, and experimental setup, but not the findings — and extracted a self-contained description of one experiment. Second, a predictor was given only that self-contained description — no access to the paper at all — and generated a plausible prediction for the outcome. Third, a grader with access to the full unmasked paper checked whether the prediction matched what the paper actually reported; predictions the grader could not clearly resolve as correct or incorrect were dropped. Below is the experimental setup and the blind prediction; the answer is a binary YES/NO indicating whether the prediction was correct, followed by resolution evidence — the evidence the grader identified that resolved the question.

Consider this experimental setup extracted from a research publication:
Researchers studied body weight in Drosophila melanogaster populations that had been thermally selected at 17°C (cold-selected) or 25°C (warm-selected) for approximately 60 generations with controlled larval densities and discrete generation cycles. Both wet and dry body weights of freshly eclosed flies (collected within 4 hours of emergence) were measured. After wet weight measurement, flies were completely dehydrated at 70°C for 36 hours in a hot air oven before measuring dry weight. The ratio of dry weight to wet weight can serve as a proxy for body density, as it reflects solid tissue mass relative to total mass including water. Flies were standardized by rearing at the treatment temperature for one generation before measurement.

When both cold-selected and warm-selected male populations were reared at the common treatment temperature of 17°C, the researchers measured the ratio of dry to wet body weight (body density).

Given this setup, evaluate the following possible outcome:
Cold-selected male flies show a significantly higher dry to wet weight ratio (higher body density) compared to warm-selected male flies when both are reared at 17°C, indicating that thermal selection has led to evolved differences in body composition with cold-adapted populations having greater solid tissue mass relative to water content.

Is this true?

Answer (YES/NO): YES